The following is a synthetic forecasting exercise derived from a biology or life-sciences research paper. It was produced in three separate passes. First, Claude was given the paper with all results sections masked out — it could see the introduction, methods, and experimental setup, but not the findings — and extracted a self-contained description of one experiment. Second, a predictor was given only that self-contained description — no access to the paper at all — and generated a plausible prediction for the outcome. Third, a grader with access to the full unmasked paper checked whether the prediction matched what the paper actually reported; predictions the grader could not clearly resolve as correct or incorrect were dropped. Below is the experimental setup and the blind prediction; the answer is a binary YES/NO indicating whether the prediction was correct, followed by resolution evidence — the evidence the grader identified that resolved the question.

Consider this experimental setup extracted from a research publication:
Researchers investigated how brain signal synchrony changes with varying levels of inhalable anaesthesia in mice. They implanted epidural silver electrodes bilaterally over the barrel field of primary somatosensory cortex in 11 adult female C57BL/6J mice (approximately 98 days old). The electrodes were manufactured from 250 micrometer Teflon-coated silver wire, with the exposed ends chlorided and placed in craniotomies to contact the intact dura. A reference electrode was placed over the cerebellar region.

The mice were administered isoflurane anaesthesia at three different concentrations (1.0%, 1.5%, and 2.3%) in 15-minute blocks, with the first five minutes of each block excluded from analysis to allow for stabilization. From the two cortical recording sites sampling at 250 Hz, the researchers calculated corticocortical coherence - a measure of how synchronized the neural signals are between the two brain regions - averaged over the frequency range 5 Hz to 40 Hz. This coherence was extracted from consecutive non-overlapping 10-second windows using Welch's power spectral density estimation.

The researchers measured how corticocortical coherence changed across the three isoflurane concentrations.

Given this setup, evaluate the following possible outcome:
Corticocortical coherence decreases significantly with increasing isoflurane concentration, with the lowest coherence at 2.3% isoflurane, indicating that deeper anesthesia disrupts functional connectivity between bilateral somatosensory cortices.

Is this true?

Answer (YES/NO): NO